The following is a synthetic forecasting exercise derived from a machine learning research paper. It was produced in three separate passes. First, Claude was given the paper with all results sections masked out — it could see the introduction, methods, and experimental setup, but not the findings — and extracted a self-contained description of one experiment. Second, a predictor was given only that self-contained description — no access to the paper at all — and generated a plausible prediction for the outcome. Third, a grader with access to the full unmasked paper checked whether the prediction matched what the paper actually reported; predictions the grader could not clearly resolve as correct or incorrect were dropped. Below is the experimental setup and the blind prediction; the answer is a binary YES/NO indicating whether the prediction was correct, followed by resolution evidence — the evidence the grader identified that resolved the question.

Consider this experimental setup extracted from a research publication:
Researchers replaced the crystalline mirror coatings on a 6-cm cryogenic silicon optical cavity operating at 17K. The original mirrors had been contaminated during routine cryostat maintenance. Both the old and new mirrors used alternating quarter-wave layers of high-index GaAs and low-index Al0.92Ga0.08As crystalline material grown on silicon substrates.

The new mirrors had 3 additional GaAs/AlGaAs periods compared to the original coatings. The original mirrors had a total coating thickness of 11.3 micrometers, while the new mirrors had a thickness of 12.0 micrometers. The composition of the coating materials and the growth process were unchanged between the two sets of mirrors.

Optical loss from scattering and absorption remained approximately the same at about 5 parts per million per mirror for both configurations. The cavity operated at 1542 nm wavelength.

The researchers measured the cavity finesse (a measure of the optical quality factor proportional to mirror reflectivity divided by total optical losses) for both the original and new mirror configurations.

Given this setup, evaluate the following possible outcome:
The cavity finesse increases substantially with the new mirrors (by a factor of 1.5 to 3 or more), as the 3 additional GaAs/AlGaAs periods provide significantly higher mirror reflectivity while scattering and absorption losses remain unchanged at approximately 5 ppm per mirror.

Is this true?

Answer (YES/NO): YES